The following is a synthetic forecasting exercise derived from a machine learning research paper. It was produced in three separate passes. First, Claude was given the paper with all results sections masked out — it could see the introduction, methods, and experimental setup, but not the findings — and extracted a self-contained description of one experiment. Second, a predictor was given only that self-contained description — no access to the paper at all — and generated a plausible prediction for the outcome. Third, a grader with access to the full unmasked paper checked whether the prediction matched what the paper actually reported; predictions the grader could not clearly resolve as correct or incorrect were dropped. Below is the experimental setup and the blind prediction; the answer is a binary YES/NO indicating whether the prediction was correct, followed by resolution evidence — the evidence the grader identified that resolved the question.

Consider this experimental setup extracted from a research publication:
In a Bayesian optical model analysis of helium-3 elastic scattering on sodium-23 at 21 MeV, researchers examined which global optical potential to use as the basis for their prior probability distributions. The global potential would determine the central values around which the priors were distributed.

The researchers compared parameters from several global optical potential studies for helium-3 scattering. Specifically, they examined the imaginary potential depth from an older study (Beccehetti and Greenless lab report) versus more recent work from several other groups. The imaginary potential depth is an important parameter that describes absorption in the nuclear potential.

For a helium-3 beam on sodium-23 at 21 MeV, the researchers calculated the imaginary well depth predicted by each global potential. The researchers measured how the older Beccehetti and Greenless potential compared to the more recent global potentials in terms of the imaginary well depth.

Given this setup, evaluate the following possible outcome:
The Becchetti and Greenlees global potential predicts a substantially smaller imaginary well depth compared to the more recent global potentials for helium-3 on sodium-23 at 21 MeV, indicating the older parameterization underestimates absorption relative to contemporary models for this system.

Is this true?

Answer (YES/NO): NO